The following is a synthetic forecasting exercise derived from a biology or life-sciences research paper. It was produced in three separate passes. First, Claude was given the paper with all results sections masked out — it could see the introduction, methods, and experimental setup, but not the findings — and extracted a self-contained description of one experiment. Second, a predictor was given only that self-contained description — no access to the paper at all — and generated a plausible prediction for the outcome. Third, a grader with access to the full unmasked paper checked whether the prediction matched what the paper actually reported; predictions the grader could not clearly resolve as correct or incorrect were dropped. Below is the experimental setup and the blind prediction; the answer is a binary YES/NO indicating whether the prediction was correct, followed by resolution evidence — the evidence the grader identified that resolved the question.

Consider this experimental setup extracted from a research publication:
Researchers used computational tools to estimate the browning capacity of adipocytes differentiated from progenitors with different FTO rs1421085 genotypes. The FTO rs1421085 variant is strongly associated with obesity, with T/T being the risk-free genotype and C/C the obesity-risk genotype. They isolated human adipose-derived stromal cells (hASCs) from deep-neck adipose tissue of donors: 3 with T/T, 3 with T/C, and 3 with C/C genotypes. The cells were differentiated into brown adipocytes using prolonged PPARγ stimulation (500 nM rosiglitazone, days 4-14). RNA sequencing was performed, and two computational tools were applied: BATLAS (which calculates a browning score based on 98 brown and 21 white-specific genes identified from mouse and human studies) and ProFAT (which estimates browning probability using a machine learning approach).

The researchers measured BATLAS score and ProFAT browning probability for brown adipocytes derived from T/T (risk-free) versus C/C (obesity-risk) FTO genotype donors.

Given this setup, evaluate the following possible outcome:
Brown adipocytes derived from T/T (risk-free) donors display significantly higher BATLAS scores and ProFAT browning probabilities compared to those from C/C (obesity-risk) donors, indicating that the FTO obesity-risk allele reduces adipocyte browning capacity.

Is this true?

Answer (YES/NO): YES